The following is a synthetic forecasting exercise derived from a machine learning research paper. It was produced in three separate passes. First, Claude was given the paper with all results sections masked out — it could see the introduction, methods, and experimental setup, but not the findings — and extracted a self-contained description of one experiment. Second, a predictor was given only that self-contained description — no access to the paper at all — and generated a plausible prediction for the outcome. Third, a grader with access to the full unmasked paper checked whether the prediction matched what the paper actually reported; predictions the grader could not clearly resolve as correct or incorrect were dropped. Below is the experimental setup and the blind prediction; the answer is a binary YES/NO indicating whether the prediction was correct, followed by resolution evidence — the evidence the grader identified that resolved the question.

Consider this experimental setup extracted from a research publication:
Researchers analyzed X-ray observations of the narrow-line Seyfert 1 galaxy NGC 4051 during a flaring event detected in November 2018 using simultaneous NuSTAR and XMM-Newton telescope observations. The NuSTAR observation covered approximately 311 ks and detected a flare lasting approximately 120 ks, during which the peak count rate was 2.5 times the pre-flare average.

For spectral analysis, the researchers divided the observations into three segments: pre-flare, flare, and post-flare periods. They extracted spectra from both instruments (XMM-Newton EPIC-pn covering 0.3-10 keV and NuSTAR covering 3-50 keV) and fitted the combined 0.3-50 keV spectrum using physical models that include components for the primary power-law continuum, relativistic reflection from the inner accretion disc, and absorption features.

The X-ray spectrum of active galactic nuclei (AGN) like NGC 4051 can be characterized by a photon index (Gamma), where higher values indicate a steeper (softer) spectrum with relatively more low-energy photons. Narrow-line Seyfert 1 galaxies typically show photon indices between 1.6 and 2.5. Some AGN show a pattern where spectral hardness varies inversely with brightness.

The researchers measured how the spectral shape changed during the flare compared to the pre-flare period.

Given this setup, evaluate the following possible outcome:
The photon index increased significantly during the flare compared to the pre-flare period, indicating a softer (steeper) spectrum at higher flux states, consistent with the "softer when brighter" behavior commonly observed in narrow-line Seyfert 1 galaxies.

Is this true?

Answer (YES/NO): YES